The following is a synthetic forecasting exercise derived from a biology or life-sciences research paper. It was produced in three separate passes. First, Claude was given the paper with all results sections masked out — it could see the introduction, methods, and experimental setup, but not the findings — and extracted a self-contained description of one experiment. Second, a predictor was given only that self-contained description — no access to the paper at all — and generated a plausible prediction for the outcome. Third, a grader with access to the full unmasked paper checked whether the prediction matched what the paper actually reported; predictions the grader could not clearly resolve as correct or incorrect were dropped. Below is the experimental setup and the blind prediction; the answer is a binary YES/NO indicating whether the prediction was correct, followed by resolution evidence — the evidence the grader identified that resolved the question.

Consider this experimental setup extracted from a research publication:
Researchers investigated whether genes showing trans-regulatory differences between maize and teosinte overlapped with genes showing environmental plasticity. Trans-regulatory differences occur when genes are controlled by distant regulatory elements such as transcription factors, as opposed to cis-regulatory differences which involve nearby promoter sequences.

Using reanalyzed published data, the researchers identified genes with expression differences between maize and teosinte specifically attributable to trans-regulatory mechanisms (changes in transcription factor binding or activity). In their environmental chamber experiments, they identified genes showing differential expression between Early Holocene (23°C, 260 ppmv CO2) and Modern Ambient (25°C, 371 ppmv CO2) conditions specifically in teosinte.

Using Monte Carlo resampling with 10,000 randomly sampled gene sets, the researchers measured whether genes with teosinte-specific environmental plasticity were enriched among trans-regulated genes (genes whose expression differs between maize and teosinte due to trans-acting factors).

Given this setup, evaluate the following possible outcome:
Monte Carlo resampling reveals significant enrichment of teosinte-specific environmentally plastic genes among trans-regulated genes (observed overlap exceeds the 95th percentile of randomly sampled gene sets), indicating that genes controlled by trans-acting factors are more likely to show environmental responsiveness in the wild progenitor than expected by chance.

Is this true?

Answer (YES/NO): NO